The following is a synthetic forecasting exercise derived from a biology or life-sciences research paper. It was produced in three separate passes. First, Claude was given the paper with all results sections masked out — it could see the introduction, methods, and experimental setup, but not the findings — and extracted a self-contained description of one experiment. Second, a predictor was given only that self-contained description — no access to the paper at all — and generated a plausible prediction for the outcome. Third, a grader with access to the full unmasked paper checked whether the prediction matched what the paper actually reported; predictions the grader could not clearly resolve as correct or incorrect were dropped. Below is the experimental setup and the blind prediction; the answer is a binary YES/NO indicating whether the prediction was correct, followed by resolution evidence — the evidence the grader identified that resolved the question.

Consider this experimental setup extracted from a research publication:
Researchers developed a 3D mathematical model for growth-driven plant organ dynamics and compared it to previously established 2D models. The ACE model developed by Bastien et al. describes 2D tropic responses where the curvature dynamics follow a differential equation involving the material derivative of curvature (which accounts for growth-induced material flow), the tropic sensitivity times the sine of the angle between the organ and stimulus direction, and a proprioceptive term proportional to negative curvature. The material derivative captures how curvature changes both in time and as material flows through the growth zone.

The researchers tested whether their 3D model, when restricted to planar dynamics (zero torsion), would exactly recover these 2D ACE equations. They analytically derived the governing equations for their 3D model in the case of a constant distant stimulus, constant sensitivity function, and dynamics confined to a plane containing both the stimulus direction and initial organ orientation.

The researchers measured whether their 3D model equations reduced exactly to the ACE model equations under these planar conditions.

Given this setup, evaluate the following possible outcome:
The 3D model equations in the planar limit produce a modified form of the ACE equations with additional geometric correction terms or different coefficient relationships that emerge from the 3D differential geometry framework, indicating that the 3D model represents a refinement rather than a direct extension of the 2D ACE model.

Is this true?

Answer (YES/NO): NO